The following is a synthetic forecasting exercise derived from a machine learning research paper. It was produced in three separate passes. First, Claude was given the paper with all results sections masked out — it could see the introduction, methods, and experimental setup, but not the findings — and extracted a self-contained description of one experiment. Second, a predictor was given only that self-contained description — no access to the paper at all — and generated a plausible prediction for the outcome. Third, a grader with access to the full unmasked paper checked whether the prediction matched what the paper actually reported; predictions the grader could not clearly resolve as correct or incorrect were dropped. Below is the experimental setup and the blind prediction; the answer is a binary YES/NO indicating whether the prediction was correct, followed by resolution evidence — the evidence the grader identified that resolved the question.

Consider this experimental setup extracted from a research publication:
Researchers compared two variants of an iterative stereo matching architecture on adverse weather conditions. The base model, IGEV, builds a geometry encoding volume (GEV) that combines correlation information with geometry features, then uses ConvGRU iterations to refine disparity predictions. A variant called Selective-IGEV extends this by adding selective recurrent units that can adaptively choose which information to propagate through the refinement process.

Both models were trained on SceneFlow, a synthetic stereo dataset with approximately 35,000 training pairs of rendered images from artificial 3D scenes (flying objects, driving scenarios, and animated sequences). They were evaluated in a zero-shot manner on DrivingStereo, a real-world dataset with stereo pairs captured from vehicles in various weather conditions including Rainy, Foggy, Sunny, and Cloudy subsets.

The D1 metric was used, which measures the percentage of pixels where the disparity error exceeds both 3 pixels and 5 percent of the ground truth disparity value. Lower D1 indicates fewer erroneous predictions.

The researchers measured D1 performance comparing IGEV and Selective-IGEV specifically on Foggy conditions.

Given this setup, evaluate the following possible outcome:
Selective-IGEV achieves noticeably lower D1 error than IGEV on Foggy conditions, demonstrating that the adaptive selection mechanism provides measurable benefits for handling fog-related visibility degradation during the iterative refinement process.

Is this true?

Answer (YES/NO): NO